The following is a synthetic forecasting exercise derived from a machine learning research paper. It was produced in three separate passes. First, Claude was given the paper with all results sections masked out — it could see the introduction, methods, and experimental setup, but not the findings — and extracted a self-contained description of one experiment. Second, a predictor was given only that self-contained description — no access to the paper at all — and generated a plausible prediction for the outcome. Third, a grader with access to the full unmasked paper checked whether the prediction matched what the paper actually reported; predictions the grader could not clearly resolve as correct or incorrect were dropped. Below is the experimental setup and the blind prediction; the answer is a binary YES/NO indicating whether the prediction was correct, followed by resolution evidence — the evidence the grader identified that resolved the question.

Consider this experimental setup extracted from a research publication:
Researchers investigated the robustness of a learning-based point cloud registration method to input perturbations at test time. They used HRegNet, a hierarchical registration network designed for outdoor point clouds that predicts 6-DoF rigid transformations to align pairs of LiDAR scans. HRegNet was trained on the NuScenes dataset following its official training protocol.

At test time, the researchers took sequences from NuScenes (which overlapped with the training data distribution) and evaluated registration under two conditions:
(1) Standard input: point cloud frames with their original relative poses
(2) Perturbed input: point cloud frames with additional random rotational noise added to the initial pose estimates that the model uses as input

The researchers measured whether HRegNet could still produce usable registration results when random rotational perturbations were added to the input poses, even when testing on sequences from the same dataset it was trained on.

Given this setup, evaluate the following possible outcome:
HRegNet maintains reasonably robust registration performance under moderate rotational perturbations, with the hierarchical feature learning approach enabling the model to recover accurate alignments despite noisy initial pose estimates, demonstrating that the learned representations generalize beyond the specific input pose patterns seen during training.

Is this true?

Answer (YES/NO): NO